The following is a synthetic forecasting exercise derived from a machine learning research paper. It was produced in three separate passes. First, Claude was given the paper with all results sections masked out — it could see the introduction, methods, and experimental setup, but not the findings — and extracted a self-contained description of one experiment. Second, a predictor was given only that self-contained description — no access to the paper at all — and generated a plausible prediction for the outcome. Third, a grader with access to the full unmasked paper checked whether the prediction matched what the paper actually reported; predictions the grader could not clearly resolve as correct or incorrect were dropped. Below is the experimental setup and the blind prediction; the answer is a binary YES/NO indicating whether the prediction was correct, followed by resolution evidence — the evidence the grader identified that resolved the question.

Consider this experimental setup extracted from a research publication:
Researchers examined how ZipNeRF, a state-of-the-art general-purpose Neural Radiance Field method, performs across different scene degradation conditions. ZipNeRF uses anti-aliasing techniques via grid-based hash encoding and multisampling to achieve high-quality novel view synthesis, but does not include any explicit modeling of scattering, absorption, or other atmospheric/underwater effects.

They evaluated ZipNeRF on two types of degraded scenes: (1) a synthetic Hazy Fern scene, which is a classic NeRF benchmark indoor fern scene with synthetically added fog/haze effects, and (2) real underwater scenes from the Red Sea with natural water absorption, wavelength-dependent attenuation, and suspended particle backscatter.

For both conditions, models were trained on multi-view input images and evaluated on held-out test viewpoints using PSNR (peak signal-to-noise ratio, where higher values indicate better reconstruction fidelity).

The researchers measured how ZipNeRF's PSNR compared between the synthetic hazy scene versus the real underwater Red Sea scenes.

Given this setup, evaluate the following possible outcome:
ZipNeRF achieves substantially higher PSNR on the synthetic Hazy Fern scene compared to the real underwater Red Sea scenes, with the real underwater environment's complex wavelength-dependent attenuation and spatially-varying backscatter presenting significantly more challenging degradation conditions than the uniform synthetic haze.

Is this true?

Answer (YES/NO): YES